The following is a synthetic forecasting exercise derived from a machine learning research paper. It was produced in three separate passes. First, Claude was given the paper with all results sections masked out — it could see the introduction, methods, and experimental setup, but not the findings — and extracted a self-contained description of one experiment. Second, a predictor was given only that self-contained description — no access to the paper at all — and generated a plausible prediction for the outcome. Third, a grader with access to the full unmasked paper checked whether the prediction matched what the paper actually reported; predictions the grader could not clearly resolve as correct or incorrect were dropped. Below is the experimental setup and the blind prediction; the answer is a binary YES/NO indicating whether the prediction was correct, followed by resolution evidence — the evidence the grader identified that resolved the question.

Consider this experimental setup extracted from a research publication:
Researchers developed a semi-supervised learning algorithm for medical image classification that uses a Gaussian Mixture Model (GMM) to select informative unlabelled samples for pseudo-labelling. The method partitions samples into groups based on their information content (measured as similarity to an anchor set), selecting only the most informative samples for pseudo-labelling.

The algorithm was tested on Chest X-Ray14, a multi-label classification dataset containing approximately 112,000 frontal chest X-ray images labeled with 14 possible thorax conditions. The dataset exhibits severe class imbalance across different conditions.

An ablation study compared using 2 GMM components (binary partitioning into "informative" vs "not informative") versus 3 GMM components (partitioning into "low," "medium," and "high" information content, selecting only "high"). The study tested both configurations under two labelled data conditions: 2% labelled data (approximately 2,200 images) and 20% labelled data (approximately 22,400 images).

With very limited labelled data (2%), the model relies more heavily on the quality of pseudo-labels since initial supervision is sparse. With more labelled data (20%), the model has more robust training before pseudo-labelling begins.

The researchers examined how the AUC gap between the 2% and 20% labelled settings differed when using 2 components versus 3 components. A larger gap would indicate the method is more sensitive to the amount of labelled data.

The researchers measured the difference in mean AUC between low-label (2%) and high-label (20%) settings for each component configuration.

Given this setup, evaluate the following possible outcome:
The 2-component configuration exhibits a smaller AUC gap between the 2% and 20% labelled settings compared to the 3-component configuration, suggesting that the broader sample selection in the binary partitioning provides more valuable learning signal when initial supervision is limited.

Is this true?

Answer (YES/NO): NO